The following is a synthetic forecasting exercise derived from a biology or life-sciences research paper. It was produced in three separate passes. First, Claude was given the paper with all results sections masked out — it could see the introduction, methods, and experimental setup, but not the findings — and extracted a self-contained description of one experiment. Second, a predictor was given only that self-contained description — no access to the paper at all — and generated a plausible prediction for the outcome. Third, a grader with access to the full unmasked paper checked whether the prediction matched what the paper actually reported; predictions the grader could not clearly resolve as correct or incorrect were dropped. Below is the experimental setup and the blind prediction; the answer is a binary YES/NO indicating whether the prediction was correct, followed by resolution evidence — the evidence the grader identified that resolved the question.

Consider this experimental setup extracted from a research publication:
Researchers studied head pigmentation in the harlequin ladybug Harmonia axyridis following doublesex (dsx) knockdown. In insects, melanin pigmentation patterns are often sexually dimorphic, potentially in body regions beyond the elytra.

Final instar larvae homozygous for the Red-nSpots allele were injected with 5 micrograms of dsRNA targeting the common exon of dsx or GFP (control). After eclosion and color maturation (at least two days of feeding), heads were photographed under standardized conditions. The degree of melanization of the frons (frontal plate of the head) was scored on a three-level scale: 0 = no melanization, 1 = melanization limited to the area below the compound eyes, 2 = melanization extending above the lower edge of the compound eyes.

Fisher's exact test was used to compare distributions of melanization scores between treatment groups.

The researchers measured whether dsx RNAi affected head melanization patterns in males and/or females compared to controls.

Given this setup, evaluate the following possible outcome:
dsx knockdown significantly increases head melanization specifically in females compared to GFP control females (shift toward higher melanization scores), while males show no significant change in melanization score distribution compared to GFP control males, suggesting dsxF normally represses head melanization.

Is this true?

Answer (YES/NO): NO